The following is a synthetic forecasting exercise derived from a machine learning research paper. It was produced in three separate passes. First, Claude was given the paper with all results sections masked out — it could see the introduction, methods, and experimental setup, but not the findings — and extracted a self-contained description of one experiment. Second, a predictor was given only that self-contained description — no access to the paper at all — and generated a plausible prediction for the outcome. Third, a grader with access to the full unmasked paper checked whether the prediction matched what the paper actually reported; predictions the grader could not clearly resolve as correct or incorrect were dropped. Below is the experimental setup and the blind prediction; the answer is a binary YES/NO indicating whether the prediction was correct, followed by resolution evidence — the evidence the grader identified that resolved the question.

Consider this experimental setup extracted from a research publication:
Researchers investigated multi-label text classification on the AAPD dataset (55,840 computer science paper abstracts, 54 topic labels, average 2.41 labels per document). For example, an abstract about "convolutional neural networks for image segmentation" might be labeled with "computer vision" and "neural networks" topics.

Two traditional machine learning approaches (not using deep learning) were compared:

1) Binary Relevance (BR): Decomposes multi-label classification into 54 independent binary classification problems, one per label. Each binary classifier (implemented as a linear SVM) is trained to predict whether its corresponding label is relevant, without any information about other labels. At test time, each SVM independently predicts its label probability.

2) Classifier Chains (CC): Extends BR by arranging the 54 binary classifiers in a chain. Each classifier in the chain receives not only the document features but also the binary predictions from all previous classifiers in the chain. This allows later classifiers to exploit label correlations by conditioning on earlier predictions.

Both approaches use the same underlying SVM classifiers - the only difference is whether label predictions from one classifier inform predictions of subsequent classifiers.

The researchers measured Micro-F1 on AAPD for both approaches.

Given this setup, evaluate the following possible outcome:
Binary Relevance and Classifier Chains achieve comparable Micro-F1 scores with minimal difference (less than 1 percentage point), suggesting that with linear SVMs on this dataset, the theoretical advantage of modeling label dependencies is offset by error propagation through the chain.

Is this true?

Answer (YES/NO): YES